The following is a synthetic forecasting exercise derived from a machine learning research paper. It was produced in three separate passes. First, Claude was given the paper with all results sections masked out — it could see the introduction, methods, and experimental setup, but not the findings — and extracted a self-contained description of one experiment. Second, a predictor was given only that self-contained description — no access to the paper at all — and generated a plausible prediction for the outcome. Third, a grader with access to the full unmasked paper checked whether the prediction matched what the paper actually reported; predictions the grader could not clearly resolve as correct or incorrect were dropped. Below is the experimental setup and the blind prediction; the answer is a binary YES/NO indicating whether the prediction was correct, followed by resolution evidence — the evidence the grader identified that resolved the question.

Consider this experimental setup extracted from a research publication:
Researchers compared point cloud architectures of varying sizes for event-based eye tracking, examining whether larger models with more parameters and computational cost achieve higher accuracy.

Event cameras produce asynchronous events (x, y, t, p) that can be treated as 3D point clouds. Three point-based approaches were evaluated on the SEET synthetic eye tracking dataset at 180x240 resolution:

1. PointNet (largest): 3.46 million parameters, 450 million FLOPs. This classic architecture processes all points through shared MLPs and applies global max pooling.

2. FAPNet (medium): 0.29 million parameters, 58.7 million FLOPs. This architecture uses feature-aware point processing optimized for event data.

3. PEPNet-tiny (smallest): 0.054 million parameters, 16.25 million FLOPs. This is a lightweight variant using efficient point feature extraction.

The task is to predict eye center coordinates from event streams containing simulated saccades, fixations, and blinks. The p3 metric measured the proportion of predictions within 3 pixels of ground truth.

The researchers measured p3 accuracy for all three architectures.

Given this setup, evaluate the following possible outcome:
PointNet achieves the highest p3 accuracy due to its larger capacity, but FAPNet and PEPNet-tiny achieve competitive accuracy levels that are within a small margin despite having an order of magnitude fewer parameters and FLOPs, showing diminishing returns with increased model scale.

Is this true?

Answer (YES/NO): NO